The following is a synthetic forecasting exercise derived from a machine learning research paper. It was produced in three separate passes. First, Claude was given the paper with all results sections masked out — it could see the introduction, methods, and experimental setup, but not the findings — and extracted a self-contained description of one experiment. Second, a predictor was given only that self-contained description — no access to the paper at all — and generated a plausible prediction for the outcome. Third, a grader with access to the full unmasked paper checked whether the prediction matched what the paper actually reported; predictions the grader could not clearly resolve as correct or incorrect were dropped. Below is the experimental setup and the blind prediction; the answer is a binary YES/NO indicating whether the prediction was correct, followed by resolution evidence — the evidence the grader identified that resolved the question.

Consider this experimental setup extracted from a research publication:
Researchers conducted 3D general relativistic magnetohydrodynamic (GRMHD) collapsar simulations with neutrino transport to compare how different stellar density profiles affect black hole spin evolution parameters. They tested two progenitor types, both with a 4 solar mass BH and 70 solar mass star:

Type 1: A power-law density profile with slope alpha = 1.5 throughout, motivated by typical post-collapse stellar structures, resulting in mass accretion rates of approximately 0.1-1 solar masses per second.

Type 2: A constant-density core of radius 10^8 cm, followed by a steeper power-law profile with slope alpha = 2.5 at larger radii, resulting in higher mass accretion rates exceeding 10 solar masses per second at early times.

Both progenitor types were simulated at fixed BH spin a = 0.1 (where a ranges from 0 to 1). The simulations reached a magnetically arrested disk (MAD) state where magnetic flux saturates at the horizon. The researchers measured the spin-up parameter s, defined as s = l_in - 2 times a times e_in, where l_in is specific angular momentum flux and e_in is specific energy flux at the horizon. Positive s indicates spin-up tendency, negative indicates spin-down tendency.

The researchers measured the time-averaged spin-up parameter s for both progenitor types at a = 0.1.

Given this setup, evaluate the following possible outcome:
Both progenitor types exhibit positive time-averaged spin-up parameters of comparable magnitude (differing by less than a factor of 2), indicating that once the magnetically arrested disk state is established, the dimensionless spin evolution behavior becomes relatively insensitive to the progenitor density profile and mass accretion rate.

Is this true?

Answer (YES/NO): NO